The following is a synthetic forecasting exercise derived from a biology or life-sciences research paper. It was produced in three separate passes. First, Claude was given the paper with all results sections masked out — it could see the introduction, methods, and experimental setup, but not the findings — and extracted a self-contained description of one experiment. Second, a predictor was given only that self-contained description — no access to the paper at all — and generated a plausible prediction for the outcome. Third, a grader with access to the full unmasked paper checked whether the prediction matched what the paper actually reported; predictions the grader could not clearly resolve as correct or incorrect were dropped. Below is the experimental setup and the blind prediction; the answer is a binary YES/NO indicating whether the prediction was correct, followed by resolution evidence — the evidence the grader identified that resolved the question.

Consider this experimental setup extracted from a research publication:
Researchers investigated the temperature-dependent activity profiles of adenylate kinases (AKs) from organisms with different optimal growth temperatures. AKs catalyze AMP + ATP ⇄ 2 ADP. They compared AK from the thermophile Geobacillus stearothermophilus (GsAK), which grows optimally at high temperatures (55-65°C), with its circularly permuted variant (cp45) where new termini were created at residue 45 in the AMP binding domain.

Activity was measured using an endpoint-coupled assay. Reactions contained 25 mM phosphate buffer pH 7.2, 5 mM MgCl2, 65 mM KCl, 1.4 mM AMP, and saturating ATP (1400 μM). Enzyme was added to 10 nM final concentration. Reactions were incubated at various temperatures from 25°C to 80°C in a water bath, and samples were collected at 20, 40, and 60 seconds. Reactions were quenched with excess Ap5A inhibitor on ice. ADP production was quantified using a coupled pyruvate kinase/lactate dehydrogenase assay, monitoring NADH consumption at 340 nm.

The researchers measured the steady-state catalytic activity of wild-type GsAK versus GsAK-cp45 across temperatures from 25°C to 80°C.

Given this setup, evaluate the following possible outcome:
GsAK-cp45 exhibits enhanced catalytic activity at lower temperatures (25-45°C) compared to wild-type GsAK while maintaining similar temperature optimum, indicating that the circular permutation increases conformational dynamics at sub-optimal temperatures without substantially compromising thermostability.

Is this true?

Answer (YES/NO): NO